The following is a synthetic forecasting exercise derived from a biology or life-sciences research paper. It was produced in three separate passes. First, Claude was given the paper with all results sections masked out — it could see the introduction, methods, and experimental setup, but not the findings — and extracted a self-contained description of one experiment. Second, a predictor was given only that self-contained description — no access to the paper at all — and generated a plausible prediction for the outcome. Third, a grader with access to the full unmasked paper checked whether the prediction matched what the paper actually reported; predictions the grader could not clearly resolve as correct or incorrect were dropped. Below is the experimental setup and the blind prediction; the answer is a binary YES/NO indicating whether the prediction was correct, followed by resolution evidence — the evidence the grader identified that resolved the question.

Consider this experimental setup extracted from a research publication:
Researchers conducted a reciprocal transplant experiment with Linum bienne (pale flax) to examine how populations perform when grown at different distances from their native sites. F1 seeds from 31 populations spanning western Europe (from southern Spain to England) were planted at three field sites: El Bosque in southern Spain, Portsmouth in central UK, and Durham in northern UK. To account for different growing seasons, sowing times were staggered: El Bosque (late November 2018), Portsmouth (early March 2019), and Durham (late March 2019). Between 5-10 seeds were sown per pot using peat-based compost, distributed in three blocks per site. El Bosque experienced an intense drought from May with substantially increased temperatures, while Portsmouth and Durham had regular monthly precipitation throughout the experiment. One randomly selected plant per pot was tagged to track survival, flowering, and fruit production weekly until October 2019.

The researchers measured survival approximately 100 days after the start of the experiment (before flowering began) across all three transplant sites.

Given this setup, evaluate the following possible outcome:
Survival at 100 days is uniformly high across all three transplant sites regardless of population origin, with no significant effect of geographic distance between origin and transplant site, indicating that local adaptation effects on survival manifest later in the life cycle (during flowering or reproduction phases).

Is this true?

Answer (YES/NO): NO